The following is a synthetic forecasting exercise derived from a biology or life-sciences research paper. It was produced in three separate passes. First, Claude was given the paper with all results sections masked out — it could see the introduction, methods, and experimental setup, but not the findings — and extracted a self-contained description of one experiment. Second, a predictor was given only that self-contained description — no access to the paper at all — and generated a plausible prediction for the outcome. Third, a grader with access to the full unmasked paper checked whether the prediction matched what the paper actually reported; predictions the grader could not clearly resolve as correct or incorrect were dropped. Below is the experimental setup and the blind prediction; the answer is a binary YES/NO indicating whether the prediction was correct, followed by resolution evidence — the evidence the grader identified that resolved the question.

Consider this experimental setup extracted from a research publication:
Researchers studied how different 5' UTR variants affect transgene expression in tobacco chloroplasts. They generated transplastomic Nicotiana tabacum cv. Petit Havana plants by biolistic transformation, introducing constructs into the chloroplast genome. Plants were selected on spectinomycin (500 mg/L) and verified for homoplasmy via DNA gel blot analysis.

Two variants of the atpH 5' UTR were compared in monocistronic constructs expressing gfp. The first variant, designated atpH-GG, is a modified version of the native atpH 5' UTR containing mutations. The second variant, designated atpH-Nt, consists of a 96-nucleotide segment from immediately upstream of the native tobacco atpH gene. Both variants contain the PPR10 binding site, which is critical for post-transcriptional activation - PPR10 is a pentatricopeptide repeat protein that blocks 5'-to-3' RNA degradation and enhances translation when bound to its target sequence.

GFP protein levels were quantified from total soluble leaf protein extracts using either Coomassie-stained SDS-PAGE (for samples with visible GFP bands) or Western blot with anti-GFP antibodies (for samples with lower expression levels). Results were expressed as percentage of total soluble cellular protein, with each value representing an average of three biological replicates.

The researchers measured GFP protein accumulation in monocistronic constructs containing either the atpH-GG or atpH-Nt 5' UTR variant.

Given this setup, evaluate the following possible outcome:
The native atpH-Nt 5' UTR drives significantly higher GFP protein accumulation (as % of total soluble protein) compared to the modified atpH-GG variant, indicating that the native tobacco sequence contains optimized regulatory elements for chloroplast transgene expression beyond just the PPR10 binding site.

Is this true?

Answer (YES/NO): NO